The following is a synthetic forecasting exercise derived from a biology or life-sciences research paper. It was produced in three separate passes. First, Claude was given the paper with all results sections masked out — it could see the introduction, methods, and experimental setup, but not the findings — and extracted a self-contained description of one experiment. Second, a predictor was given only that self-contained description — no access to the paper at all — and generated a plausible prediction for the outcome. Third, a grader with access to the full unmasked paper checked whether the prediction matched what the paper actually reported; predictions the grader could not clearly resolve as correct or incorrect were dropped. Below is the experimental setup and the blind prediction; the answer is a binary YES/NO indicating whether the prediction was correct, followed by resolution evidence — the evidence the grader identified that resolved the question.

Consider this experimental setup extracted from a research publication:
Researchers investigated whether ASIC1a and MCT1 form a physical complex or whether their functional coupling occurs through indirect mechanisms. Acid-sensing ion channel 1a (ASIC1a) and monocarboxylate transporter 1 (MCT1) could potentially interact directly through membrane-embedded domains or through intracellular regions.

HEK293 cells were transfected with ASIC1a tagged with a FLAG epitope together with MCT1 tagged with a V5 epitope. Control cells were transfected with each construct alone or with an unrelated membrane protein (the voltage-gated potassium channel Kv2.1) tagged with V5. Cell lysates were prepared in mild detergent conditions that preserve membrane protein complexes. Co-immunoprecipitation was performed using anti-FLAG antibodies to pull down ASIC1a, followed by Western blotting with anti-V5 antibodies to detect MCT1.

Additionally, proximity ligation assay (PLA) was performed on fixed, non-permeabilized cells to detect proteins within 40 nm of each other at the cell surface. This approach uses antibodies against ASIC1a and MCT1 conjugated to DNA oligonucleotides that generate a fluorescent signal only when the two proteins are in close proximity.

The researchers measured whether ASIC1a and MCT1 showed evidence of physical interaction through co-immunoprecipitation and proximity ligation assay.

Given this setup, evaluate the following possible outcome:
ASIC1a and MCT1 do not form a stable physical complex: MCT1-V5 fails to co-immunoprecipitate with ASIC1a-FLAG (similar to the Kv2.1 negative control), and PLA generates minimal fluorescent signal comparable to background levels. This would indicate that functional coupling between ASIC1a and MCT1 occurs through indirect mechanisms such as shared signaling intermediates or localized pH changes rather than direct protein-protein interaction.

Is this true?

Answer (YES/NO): NO